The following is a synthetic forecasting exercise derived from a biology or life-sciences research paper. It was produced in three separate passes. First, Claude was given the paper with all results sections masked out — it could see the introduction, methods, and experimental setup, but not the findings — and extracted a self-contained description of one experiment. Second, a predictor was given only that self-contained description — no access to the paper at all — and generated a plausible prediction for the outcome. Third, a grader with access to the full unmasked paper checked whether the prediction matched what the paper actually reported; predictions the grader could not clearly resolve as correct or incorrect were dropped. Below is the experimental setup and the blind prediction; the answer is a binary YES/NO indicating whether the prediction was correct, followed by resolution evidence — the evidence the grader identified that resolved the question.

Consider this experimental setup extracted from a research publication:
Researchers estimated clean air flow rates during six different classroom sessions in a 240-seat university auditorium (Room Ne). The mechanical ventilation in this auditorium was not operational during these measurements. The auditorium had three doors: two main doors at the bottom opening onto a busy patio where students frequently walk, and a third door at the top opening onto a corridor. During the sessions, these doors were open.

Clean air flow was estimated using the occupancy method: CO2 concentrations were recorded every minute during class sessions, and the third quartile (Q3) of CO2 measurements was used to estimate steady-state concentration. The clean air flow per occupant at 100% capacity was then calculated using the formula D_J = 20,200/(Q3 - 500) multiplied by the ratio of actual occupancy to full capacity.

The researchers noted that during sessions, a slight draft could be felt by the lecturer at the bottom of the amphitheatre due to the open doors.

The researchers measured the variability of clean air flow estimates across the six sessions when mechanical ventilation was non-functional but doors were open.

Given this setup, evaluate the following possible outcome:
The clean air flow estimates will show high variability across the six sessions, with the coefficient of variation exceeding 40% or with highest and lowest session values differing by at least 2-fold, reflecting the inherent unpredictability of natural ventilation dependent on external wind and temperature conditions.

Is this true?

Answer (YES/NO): NO